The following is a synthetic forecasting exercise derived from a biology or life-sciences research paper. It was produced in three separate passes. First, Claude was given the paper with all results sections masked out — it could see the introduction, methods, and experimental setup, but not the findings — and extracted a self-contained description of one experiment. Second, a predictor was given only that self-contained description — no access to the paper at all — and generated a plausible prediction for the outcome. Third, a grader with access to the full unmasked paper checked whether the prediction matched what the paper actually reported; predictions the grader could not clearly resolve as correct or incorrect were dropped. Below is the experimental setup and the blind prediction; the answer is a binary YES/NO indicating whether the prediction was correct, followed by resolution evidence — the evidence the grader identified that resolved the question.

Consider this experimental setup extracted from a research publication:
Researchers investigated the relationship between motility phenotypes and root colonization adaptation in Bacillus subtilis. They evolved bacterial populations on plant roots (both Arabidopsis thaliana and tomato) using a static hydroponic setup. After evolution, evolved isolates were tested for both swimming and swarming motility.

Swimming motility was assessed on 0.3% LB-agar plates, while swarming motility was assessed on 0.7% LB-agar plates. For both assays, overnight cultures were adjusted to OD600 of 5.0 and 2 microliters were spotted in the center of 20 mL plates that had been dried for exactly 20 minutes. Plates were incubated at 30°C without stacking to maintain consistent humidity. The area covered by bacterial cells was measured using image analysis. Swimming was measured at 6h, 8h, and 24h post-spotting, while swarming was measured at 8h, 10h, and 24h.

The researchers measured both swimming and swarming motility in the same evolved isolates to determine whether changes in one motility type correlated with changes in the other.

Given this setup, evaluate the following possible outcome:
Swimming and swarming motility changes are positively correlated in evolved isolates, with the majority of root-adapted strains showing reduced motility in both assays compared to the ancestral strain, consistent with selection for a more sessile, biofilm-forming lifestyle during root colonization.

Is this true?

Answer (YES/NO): YES